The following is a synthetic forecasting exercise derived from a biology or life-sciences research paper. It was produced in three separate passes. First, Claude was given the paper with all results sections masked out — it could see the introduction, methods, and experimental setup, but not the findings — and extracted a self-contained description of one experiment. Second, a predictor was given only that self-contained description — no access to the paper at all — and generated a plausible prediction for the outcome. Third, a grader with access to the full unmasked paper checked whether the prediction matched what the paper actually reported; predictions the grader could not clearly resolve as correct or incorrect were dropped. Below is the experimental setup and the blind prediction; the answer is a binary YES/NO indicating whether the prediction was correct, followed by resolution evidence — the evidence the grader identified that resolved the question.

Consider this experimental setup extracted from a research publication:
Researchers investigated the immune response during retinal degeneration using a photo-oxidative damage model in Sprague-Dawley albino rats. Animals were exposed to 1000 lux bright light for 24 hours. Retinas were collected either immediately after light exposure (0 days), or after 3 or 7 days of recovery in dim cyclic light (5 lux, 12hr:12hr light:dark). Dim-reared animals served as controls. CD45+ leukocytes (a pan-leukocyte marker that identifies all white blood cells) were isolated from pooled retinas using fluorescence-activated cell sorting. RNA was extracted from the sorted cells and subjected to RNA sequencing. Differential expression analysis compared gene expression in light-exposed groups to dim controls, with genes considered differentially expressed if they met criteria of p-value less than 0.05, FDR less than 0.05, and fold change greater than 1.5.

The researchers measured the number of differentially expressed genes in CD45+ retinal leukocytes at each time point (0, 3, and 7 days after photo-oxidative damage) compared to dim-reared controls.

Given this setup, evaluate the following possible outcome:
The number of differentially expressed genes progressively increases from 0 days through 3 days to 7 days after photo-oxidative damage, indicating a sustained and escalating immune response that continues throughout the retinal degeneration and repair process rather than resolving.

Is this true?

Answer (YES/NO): NO